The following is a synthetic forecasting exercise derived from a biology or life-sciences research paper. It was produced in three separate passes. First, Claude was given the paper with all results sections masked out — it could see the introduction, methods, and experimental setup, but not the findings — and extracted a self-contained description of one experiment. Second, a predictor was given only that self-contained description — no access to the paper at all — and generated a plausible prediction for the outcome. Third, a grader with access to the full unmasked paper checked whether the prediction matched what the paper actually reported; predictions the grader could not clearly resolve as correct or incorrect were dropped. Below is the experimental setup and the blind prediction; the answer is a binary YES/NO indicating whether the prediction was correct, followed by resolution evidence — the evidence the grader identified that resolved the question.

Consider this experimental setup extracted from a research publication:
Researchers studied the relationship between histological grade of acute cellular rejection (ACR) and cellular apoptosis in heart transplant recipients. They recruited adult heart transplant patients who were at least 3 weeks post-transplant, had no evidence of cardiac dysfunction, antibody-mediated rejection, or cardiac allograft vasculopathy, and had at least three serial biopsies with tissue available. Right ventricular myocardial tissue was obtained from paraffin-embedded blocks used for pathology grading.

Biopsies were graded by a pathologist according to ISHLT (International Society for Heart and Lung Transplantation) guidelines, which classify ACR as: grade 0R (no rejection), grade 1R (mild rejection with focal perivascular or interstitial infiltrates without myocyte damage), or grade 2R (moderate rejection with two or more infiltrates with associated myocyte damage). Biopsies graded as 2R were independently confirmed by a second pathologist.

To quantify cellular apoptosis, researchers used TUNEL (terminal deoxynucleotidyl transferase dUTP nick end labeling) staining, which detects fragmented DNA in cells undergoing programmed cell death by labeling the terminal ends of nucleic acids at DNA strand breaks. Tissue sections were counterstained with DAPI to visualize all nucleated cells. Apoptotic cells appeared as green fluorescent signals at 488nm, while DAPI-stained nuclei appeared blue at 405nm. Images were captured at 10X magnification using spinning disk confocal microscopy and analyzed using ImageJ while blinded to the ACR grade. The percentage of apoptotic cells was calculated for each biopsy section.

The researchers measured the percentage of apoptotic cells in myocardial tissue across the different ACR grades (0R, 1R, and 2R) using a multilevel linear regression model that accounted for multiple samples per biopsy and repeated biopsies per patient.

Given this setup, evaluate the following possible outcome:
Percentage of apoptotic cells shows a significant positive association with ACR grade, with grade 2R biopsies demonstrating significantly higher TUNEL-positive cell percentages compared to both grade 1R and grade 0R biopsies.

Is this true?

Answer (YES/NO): YES